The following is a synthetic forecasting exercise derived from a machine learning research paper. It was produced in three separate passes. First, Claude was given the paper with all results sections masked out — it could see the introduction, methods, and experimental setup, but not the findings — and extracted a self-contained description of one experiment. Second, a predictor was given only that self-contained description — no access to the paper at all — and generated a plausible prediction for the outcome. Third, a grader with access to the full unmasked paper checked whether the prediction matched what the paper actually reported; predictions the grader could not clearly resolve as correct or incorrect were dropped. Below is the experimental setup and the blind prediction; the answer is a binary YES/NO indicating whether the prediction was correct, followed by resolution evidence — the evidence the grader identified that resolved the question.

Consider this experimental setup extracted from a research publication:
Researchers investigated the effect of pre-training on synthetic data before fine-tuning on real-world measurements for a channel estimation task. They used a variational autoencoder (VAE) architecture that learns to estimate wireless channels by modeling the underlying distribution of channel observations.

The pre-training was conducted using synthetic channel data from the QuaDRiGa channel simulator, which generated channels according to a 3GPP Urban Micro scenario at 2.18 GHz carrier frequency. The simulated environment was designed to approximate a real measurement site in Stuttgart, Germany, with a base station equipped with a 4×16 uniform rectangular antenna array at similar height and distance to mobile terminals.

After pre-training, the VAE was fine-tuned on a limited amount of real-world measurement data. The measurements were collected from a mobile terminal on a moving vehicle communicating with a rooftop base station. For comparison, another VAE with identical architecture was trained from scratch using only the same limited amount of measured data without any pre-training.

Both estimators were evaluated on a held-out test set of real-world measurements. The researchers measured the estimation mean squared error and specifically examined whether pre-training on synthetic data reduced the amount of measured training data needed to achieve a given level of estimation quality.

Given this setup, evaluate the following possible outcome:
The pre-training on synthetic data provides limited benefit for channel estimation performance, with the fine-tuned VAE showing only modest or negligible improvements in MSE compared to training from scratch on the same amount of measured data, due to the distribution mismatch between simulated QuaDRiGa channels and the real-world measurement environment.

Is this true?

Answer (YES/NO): NO